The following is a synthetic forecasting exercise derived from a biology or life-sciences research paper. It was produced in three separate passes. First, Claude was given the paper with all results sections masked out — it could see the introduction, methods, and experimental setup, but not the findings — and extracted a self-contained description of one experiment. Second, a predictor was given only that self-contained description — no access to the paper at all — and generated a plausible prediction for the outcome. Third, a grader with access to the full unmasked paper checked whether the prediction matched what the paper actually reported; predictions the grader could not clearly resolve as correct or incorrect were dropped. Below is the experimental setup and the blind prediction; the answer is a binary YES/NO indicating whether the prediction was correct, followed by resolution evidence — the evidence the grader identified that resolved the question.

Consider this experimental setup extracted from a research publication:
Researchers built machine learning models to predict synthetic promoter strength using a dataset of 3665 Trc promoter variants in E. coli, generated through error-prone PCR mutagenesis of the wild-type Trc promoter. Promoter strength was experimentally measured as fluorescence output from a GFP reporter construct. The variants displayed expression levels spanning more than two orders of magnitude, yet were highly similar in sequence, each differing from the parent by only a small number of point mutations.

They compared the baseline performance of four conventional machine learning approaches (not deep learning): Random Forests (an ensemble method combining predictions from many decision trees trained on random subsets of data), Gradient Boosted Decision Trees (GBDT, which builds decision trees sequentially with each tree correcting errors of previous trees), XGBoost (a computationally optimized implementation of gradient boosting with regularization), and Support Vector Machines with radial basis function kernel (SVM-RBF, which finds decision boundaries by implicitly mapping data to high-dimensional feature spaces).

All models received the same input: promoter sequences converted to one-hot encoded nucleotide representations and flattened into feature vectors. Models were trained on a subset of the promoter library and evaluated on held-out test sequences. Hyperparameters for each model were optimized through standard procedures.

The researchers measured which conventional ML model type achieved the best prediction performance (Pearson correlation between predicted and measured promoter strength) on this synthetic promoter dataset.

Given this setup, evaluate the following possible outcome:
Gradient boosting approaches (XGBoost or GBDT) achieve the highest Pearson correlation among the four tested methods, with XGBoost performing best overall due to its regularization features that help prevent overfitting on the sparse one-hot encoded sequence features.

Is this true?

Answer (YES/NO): NO